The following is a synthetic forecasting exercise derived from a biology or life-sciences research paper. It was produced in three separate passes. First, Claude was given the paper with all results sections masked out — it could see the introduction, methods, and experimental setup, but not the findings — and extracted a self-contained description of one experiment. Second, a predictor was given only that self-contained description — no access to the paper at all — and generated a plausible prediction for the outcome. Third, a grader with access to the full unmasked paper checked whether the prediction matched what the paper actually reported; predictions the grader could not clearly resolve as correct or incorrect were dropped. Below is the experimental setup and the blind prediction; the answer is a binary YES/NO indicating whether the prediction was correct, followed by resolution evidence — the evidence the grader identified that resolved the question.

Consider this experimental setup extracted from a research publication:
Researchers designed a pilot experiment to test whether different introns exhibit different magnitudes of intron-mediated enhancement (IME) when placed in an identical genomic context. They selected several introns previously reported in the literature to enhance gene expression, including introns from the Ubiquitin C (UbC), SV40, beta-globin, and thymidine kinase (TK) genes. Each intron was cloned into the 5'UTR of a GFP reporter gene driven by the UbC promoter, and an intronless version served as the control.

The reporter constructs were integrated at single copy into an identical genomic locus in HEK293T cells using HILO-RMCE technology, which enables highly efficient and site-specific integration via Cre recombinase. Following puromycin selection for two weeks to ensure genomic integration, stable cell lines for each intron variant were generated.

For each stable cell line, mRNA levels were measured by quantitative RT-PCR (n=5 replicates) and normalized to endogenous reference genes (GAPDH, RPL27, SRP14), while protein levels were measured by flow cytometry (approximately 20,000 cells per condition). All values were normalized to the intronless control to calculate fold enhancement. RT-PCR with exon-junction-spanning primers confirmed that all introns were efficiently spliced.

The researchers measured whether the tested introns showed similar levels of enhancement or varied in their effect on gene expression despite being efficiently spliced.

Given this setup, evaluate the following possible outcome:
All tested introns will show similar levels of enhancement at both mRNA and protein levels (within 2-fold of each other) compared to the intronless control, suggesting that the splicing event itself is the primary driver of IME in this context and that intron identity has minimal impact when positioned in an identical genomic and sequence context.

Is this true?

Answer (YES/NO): NO